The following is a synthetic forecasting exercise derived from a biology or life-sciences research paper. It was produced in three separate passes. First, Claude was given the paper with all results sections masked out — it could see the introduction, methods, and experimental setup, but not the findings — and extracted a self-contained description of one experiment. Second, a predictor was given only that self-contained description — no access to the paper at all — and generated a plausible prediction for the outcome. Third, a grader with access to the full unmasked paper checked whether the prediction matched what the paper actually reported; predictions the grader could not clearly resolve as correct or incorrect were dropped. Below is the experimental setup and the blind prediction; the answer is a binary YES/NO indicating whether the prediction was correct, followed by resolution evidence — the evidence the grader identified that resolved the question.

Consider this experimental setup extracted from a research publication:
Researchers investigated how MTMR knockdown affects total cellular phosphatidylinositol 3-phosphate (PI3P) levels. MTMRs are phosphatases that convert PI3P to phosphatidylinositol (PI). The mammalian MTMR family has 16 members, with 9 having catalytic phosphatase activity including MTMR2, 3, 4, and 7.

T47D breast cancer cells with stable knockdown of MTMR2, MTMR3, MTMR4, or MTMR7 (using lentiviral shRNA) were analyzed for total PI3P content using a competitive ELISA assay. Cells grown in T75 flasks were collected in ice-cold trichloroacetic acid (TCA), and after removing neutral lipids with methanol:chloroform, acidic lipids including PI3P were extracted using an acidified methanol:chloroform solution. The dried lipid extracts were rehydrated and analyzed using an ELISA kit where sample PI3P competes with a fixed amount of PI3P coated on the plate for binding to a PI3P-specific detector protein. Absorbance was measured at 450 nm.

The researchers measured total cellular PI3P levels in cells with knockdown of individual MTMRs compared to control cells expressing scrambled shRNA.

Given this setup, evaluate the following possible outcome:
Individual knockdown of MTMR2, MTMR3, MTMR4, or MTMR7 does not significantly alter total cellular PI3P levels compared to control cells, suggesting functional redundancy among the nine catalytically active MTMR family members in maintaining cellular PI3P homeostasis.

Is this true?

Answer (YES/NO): NO